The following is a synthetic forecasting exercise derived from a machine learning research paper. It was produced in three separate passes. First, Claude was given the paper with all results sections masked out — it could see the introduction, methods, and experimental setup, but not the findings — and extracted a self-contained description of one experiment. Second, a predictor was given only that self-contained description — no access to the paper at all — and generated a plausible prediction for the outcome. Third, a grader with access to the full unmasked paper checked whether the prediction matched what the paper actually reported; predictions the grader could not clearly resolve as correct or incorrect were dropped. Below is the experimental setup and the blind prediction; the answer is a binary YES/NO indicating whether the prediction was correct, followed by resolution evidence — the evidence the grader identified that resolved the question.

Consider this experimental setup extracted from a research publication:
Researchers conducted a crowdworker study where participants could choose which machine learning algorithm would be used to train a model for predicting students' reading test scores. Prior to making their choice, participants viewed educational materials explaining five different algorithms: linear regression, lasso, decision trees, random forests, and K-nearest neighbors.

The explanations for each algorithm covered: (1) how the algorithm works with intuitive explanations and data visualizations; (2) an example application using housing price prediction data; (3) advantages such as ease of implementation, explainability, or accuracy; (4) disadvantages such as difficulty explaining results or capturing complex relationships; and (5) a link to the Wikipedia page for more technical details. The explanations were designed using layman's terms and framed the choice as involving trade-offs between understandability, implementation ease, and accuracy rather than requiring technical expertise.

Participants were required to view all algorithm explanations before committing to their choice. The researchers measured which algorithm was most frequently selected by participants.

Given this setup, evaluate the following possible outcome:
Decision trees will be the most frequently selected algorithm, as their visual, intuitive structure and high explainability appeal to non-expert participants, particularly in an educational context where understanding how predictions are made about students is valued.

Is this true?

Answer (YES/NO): NO